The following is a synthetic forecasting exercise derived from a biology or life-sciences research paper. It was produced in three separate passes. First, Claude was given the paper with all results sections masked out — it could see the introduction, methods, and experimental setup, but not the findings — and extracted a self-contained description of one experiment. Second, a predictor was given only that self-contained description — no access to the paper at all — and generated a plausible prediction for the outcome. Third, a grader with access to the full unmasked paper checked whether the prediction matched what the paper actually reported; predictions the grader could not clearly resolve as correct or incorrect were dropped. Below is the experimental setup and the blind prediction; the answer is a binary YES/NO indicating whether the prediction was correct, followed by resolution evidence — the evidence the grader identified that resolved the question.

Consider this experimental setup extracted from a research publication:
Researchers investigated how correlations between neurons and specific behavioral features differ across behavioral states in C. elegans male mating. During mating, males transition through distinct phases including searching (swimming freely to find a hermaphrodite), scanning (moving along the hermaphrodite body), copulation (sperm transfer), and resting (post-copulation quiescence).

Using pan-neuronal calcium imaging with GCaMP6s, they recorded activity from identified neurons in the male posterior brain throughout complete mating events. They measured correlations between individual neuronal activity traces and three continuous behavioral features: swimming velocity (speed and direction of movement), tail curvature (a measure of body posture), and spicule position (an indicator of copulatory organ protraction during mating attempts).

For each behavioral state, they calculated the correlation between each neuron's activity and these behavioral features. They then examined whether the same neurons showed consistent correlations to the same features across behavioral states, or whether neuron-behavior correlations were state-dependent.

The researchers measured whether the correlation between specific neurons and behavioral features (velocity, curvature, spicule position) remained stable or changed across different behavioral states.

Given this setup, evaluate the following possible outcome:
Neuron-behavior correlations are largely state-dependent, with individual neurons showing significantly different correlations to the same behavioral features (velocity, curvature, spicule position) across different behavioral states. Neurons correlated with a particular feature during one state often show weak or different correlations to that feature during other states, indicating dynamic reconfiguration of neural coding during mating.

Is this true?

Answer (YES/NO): YES